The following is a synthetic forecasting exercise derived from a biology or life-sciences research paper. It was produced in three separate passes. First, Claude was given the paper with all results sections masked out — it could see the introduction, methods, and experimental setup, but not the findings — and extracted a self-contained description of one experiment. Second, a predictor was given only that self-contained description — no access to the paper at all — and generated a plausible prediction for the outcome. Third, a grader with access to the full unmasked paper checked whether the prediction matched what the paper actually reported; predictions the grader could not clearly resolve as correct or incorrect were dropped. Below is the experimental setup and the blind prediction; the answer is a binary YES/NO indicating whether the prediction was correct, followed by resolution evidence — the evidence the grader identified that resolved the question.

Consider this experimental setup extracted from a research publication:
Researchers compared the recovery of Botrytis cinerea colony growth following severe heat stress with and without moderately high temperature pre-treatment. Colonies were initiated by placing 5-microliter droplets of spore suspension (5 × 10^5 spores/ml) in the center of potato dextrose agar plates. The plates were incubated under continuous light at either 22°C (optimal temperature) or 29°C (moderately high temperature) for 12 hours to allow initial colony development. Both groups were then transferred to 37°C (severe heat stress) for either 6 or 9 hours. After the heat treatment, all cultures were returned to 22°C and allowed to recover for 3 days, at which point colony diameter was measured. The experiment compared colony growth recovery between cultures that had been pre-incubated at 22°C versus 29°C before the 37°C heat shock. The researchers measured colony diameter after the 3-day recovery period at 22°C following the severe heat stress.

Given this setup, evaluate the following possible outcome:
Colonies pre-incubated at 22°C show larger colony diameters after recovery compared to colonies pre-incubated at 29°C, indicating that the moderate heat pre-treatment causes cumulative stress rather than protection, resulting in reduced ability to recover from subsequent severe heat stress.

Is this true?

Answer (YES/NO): NO